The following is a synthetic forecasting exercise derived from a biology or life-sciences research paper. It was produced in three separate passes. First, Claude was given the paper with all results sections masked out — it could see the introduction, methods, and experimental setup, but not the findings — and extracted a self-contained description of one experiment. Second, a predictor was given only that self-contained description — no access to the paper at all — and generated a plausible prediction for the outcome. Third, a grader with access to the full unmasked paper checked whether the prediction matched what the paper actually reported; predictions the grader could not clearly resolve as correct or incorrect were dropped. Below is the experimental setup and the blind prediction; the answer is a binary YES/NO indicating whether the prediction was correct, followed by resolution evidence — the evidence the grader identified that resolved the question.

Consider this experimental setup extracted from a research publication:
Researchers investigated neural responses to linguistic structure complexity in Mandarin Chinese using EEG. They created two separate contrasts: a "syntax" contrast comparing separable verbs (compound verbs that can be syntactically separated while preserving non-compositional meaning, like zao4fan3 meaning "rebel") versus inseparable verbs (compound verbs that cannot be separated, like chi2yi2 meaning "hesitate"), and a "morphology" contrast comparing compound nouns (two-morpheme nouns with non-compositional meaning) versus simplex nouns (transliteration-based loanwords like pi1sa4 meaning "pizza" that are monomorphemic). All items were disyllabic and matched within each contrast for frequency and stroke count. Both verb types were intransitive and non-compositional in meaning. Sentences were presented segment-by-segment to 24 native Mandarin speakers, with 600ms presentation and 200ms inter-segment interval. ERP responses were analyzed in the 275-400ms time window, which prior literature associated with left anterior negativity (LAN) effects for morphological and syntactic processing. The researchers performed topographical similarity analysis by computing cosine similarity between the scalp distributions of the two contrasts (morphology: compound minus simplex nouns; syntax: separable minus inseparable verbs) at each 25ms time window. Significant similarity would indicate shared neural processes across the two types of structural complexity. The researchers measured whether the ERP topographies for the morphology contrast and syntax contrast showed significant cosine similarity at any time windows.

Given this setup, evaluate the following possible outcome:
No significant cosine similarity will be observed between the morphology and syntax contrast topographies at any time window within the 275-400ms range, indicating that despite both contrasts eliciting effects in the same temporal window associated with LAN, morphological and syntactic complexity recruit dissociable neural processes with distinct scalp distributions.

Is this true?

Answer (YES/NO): NO